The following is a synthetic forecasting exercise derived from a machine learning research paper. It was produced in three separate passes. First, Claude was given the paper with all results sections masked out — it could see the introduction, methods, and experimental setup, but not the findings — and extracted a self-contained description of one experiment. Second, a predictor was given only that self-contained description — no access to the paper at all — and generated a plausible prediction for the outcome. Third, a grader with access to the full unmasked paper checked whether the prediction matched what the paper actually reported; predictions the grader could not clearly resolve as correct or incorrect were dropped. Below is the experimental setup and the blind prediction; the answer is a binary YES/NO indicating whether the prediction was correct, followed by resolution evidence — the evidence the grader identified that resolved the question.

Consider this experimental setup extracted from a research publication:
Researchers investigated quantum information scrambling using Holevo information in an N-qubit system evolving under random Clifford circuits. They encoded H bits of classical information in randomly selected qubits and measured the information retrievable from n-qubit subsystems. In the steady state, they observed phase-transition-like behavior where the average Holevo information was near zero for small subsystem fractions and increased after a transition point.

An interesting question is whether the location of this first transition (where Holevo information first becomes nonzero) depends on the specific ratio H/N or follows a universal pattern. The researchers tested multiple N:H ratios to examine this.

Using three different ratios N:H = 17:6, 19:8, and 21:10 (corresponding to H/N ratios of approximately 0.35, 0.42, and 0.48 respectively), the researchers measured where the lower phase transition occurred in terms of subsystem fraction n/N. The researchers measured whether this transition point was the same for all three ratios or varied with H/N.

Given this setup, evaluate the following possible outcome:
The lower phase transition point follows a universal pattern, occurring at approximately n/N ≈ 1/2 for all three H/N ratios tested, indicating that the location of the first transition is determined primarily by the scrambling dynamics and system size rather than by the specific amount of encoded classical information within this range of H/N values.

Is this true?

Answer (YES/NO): YES